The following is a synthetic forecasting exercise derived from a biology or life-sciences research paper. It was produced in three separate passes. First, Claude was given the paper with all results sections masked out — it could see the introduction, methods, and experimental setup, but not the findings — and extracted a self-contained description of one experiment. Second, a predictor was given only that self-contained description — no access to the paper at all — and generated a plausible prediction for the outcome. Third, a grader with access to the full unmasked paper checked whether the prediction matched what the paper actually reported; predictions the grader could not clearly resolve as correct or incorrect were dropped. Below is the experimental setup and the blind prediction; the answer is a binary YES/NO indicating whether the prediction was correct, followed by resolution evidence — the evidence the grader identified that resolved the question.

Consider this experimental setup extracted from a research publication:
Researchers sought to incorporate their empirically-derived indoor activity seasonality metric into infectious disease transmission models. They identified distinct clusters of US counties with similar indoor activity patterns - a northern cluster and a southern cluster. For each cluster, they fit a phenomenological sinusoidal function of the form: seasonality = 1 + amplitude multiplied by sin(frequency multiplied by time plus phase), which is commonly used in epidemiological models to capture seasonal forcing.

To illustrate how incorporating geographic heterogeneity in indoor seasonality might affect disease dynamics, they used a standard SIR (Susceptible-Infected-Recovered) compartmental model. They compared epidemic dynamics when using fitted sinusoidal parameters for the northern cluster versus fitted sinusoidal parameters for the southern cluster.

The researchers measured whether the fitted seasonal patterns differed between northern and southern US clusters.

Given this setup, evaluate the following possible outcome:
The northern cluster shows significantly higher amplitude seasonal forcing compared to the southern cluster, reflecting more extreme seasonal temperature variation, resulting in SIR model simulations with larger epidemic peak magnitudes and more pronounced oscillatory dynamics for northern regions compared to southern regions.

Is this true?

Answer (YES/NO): NO